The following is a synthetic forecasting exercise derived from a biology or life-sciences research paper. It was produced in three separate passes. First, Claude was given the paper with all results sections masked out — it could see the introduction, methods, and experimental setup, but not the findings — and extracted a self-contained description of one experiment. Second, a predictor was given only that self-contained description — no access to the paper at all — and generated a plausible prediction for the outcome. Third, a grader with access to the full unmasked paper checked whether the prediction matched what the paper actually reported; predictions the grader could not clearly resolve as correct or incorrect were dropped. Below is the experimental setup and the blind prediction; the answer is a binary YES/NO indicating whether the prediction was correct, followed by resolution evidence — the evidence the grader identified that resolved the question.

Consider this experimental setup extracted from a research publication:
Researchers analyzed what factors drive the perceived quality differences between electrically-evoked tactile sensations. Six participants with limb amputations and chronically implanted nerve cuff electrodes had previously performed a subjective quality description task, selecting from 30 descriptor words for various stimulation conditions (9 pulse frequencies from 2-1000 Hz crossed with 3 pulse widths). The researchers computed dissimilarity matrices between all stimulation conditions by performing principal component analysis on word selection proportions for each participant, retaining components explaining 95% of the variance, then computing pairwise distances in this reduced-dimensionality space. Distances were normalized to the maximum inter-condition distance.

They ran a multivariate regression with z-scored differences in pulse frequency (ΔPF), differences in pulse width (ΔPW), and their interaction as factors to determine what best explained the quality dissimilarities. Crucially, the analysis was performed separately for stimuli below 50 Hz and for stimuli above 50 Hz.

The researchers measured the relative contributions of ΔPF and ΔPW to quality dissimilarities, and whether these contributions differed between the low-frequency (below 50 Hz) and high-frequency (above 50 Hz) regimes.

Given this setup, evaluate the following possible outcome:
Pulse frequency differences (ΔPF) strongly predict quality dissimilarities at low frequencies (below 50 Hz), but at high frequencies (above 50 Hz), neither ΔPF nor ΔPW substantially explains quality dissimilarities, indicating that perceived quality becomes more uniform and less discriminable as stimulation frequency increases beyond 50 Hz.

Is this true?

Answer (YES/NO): NO